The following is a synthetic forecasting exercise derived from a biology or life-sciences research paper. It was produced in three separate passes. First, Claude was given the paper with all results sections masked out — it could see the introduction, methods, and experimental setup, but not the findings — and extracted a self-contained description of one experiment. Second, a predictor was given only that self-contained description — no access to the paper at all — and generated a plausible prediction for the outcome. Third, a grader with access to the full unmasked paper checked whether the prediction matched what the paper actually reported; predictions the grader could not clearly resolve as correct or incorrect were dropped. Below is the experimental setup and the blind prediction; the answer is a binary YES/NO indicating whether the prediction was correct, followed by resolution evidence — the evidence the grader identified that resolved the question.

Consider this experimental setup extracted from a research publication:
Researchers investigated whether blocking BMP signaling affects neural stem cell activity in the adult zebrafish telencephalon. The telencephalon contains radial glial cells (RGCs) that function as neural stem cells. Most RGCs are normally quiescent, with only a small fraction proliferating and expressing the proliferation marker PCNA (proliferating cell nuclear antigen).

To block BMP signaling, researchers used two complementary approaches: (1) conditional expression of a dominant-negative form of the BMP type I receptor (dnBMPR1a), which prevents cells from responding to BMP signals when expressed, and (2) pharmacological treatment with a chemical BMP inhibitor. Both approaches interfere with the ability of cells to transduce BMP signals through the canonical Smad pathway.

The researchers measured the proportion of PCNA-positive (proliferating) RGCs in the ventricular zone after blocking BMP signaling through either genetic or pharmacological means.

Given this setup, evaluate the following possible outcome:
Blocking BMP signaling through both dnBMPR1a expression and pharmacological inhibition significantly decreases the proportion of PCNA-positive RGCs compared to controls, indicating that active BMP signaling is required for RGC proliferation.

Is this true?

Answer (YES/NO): NO